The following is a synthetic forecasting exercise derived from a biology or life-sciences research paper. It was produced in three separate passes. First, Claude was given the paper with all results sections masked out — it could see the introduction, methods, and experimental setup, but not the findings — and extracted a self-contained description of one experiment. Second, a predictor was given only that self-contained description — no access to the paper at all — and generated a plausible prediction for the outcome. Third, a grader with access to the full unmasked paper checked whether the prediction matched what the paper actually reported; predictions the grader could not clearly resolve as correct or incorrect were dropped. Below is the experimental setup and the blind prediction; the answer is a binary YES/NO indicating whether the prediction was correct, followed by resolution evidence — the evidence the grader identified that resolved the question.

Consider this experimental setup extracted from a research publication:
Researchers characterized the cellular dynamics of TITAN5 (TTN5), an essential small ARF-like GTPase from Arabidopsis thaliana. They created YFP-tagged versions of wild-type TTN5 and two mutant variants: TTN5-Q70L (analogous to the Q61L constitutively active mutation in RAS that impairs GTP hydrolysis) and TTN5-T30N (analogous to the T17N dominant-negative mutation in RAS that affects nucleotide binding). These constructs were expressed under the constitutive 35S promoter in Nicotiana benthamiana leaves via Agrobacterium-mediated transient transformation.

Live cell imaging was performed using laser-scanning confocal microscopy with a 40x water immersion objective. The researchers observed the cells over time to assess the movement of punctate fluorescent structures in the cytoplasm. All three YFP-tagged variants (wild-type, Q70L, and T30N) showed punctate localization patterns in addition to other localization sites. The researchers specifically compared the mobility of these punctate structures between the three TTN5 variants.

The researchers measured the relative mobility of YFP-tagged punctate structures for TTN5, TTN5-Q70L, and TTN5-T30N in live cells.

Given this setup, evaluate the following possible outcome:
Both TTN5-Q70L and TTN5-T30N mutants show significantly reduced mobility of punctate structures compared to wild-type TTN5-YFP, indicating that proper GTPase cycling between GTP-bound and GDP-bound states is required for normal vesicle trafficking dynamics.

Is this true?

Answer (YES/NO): NO